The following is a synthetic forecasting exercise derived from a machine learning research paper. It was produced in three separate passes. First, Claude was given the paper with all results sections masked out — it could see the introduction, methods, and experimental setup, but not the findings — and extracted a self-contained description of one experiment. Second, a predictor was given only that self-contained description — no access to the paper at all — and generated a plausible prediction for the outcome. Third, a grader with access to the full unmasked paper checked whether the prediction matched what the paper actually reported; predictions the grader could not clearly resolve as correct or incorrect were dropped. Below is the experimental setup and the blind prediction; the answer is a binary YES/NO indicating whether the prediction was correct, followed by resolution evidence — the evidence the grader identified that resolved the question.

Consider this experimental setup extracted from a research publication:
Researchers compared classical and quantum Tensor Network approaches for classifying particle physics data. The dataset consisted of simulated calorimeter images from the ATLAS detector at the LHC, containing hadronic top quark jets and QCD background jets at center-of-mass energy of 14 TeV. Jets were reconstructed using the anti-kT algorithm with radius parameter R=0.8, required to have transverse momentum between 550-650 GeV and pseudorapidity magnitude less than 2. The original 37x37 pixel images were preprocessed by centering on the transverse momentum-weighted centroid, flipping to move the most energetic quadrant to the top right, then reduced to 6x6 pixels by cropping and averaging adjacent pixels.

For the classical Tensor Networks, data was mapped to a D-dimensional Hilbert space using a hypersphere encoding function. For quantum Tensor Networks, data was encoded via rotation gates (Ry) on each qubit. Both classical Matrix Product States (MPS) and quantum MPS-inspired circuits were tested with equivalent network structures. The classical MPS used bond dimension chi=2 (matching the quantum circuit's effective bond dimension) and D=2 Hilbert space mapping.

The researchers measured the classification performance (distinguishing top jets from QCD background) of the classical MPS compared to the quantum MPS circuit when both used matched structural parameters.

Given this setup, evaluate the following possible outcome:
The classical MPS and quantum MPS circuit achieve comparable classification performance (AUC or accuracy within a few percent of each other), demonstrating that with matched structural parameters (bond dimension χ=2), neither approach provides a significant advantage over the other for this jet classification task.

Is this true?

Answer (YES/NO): NO